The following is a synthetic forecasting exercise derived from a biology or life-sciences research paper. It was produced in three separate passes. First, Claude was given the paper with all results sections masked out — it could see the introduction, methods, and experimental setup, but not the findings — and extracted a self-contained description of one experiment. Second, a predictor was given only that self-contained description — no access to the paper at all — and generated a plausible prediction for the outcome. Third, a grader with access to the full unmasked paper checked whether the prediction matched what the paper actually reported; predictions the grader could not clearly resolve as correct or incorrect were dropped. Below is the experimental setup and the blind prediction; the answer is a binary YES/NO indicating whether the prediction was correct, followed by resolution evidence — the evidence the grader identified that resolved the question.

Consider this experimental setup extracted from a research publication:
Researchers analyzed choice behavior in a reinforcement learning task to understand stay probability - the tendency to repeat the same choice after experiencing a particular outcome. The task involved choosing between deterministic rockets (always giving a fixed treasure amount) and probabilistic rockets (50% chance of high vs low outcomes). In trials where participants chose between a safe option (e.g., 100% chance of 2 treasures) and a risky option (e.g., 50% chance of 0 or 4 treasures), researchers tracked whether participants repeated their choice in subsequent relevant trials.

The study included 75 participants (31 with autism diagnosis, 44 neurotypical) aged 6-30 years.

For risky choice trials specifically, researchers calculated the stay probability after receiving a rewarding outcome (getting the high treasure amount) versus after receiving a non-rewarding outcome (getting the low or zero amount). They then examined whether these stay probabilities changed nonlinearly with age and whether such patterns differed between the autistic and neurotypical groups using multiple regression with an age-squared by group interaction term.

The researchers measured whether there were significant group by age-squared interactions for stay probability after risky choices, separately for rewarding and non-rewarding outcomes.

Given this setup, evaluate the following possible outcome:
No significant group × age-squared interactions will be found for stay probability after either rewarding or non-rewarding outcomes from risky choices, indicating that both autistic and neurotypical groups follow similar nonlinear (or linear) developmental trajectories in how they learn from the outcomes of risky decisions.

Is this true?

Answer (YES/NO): NO